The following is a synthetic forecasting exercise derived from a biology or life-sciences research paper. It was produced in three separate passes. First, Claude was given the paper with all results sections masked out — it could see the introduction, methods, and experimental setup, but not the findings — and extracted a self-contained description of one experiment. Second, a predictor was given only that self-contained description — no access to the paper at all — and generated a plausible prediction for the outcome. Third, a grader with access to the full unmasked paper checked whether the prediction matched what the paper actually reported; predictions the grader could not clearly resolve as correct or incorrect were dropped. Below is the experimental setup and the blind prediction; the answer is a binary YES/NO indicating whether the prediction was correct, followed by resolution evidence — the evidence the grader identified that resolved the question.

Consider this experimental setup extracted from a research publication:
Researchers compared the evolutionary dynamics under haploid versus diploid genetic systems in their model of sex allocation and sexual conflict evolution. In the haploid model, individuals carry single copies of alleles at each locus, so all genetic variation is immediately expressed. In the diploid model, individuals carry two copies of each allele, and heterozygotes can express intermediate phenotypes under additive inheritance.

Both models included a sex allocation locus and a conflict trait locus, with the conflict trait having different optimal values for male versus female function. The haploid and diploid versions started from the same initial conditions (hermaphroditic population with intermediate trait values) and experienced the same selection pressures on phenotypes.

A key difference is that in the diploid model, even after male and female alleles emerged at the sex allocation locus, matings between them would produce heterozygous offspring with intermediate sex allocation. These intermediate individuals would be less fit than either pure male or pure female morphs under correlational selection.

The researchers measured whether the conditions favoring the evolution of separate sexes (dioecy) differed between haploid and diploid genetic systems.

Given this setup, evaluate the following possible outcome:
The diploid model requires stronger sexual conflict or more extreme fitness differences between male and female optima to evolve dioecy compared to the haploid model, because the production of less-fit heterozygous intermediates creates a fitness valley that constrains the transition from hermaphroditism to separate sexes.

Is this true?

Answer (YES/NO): NO